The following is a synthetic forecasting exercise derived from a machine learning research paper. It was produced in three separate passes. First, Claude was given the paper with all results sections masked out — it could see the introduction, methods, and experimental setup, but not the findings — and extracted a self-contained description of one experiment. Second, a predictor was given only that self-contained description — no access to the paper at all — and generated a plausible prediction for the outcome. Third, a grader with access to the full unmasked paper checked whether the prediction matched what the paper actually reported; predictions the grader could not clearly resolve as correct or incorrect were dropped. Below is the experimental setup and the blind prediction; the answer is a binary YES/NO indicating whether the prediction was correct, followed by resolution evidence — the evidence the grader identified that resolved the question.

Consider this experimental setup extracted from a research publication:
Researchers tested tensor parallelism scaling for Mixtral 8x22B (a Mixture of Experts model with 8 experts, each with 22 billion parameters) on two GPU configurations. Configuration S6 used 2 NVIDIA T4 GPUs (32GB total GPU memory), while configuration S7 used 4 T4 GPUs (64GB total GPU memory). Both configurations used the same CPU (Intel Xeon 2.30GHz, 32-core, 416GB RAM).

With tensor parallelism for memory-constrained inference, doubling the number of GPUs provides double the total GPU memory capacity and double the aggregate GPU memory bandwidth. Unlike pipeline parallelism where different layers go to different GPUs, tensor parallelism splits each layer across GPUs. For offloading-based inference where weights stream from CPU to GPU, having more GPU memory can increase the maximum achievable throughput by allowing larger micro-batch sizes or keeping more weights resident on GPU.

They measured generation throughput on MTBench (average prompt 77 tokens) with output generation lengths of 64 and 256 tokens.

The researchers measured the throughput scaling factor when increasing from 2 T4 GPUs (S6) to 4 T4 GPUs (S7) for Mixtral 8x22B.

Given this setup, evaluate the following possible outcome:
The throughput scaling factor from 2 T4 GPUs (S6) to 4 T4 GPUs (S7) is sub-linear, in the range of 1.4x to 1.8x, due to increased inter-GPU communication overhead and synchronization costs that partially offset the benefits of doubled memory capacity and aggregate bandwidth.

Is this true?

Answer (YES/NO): NO